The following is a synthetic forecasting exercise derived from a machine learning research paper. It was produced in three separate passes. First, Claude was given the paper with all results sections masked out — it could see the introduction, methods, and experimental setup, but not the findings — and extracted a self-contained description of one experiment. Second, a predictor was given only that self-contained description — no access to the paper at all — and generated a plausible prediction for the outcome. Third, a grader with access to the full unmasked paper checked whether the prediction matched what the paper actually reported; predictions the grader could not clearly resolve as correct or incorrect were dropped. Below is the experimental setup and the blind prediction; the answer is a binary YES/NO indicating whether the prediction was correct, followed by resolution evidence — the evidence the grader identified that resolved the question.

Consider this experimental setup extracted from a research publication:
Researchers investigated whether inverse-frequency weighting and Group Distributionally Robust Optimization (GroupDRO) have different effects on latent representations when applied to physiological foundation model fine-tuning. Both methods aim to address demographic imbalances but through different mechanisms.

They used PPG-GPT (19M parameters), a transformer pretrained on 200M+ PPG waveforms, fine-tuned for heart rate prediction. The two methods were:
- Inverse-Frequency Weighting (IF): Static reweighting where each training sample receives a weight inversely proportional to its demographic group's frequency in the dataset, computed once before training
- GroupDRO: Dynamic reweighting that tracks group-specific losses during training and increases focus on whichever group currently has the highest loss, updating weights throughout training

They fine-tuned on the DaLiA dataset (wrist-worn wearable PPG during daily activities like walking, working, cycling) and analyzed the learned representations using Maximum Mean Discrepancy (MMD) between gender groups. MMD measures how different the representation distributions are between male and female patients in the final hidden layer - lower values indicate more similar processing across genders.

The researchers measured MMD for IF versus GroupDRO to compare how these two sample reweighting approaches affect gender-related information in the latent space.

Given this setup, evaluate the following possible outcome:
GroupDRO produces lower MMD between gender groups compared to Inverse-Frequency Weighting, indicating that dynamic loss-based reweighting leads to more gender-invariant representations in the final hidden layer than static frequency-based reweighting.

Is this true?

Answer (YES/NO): NO